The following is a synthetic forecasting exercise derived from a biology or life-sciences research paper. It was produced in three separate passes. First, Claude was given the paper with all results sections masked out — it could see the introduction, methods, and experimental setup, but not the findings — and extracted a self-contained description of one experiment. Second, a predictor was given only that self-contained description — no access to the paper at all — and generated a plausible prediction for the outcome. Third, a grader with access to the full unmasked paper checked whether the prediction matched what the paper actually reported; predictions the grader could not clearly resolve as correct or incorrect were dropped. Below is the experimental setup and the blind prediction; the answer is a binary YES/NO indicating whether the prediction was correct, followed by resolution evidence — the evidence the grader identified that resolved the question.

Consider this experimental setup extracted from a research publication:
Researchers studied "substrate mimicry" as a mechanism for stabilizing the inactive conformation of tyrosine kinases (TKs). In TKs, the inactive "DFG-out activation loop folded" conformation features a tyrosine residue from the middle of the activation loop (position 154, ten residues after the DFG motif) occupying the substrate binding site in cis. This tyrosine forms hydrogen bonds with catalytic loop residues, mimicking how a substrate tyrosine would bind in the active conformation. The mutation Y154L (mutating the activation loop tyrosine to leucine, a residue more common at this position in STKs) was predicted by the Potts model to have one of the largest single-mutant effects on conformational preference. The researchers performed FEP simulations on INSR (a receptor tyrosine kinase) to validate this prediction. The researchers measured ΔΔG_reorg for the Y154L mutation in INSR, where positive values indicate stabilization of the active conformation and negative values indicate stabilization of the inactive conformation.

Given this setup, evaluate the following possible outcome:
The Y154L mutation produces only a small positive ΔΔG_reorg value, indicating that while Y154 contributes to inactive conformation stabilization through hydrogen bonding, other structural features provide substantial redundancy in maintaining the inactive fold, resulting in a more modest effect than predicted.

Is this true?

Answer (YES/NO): NO